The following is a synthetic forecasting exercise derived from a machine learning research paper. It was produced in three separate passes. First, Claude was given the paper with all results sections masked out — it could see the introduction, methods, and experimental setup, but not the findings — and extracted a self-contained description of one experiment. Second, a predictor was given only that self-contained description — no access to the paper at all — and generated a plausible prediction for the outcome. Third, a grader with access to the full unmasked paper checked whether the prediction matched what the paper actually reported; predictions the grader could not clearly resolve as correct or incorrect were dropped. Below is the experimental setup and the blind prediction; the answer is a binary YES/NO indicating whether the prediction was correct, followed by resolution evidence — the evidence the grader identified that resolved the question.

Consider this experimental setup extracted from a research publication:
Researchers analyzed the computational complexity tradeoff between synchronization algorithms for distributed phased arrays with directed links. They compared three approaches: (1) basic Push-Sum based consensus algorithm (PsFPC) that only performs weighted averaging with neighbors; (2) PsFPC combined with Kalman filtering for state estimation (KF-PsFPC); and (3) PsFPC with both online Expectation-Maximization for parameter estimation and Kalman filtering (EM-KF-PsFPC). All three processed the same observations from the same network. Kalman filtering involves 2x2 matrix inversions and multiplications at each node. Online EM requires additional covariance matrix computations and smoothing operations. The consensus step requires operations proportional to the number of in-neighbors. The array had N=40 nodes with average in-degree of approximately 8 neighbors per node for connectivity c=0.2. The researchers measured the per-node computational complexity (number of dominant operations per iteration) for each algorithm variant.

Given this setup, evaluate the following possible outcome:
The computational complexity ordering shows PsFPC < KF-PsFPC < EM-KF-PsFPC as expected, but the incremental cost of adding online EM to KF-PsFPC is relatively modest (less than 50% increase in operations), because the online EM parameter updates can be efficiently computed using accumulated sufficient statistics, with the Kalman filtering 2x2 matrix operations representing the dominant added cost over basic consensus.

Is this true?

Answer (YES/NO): NO